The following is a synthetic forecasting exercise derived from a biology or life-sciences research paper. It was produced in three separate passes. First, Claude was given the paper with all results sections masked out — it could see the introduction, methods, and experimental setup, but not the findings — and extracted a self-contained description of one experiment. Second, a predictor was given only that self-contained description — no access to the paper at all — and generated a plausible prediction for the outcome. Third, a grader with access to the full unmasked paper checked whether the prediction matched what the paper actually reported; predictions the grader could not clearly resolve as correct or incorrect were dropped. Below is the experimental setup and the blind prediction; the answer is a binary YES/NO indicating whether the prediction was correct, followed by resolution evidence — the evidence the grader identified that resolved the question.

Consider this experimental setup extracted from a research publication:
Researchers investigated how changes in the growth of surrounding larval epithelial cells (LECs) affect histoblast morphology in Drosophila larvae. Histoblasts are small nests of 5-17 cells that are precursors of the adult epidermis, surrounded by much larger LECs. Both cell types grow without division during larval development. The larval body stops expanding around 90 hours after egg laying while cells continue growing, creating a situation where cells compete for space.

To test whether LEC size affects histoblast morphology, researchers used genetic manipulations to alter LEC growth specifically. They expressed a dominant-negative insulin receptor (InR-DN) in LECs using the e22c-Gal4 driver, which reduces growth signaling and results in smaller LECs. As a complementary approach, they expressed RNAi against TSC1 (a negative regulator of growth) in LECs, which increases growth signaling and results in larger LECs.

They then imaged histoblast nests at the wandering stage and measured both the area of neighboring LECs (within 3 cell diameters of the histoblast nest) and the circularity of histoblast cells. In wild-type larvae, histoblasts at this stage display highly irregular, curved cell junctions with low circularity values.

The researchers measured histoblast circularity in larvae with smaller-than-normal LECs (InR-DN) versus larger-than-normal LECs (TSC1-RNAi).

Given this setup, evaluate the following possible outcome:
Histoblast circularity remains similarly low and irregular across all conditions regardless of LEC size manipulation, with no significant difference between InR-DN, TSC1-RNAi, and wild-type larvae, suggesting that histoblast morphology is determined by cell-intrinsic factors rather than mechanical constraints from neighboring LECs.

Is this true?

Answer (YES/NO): NO